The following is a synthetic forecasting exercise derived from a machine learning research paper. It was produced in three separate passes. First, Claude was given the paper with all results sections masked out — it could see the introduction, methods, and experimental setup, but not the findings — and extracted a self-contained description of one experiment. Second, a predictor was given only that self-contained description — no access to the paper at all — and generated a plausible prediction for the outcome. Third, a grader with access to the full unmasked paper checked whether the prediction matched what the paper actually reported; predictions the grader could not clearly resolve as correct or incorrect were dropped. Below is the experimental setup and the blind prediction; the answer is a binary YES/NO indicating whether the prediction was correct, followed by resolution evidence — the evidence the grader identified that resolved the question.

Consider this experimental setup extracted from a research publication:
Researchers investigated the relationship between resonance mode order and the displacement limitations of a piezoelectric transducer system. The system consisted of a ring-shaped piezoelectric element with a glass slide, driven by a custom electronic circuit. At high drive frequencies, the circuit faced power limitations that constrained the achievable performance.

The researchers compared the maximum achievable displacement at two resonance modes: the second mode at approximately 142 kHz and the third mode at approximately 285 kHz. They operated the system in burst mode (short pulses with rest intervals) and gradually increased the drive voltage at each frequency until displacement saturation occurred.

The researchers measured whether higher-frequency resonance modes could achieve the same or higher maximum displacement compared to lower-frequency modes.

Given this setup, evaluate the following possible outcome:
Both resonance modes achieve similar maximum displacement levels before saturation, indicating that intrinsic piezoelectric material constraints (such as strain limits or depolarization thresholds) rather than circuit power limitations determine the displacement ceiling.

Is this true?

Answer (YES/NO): NO